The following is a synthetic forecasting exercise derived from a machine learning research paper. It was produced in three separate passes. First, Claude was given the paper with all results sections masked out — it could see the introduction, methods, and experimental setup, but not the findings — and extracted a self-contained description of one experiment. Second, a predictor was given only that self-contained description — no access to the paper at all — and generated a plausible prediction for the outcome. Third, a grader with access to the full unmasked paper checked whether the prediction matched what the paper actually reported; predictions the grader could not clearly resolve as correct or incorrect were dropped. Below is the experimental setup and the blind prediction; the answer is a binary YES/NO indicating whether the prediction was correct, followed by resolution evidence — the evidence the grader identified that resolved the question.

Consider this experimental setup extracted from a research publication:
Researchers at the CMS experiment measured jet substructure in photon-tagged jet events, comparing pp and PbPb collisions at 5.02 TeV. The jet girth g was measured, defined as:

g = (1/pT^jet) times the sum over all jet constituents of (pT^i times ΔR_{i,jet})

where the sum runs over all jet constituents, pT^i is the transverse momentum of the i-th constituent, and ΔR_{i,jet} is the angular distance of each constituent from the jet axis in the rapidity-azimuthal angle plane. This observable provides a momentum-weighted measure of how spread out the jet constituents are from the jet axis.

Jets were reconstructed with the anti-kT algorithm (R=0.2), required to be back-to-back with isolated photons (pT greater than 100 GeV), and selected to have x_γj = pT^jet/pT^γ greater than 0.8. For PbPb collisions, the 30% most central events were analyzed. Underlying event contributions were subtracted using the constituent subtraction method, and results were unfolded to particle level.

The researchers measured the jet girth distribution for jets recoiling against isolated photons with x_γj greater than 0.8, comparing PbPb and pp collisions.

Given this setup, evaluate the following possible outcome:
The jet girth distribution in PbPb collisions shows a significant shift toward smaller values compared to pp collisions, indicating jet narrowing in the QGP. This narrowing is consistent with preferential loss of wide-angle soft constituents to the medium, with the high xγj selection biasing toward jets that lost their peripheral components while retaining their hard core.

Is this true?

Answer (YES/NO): NO